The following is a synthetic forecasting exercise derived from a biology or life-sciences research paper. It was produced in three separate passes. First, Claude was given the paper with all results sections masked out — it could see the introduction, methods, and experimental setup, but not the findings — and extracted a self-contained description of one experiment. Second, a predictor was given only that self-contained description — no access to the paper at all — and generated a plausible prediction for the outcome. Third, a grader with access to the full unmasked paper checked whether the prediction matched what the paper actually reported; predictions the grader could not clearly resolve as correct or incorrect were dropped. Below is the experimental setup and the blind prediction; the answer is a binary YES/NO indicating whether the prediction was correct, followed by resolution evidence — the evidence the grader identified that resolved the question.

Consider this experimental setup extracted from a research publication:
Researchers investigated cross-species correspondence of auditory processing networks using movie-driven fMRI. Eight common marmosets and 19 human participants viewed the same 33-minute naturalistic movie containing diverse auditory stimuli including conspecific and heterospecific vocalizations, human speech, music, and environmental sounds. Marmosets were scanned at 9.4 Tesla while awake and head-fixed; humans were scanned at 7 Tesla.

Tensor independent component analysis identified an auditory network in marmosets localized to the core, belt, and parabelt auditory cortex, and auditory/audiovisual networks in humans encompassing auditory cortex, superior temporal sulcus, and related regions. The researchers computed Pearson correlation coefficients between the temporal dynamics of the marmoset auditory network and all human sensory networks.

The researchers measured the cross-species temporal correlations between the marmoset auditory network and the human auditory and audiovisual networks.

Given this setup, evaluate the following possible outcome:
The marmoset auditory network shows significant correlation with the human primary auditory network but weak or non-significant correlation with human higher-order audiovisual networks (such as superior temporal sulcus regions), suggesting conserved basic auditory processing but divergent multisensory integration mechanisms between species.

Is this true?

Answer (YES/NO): NO